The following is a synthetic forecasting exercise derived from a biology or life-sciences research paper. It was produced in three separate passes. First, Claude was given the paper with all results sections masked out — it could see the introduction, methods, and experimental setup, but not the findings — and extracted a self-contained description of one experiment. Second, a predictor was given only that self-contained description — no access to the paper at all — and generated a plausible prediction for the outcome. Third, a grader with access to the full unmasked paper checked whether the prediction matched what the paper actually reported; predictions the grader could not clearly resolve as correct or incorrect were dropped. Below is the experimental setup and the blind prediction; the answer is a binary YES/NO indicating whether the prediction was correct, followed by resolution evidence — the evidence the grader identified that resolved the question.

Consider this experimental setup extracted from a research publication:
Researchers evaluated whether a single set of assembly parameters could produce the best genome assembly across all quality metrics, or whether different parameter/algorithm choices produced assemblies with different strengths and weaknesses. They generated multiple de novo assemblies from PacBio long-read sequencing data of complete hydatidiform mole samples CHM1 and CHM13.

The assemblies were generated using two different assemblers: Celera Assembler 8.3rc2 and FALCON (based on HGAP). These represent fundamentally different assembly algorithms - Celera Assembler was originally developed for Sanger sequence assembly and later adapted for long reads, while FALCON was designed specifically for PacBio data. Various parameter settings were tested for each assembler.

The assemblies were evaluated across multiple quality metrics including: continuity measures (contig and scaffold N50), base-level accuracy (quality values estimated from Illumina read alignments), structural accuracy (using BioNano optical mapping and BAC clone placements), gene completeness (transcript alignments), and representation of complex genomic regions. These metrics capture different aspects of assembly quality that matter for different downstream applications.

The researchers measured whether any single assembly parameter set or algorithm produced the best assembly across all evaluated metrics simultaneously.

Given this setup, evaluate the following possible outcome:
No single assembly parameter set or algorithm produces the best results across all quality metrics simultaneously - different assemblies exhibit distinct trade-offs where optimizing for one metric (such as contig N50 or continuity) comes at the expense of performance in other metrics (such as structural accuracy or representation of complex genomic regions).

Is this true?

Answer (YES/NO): YES